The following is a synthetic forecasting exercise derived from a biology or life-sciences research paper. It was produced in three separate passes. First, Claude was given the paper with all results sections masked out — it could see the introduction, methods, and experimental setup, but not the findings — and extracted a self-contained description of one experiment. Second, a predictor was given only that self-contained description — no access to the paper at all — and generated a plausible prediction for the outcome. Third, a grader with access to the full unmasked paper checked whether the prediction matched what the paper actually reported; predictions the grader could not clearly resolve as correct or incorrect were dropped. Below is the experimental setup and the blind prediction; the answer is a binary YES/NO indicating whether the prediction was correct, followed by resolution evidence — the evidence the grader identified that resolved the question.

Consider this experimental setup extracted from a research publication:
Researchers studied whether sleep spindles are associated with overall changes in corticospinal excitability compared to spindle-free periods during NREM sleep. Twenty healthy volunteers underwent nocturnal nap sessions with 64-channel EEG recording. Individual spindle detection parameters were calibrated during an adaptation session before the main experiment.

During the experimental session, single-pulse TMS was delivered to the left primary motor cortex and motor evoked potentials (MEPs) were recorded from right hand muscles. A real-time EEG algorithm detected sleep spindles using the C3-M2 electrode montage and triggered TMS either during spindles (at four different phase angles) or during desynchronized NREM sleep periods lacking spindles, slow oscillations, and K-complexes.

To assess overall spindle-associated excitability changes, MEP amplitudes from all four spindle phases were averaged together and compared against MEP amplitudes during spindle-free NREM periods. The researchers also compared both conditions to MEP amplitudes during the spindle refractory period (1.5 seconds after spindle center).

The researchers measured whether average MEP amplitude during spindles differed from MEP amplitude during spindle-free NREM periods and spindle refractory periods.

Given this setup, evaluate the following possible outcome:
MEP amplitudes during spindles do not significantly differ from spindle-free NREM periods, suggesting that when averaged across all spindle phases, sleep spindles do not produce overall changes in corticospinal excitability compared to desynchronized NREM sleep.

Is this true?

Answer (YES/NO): NO